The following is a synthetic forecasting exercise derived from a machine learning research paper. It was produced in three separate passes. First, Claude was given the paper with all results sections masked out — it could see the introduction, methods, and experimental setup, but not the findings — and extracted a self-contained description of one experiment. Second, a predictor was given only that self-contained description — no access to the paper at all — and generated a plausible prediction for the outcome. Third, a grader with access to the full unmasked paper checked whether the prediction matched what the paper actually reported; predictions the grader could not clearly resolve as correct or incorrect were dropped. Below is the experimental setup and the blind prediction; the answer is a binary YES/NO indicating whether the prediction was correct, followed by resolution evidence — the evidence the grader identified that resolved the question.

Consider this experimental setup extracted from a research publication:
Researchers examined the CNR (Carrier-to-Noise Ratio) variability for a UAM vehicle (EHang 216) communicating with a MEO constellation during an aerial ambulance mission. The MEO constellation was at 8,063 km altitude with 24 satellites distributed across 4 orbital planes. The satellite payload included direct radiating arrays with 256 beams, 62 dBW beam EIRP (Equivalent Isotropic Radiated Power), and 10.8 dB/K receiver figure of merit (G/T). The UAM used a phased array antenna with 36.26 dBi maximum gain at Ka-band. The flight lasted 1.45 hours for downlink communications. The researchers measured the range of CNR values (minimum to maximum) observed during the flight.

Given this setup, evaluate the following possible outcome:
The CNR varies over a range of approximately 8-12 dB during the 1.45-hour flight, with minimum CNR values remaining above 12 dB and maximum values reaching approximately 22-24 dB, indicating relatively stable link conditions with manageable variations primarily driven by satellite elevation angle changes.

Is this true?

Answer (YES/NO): NO